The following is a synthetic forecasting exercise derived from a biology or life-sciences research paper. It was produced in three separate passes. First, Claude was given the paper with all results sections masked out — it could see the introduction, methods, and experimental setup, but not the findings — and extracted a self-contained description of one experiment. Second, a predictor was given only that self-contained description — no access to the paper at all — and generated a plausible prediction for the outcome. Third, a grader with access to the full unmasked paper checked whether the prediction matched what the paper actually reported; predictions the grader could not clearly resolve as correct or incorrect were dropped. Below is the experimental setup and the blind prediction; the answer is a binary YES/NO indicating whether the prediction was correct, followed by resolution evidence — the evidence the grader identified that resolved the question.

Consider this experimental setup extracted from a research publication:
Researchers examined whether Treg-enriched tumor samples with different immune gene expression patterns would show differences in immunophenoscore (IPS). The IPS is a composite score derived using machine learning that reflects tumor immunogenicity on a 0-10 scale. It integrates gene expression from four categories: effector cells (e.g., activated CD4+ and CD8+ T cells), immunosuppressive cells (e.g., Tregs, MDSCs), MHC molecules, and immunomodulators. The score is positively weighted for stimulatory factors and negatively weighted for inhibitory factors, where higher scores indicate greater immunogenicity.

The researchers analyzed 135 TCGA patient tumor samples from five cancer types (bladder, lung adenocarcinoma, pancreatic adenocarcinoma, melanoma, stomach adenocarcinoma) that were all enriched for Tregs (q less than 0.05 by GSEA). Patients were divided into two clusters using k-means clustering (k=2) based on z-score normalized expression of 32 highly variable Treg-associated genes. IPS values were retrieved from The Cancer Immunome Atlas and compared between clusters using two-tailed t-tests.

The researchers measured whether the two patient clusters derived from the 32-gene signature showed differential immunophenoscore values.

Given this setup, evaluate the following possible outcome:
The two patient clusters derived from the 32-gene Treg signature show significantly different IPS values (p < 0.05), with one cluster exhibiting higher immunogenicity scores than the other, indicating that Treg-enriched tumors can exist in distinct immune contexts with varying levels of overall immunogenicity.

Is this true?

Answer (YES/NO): YES